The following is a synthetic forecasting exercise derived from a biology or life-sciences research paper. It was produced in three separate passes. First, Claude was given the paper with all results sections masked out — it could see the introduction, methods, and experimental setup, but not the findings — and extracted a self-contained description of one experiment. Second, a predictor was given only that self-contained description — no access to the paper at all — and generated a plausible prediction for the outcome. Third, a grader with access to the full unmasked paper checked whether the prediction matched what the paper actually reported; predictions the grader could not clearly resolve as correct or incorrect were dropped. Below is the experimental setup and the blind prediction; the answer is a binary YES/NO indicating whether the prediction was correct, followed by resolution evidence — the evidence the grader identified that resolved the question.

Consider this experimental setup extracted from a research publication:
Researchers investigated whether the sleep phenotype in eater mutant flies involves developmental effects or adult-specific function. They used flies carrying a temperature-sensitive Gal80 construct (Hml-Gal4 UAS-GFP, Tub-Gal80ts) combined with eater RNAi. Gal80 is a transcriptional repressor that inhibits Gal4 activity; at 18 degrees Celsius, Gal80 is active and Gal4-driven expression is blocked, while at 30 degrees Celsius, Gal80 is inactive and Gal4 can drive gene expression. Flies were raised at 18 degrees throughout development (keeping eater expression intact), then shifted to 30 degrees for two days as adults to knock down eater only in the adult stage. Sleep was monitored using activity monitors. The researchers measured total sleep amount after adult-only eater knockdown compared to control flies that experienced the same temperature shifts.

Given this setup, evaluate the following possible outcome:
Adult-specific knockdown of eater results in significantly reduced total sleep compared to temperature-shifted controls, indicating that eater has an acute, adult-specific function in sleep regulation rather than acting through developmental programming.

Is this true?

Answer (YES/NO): YES